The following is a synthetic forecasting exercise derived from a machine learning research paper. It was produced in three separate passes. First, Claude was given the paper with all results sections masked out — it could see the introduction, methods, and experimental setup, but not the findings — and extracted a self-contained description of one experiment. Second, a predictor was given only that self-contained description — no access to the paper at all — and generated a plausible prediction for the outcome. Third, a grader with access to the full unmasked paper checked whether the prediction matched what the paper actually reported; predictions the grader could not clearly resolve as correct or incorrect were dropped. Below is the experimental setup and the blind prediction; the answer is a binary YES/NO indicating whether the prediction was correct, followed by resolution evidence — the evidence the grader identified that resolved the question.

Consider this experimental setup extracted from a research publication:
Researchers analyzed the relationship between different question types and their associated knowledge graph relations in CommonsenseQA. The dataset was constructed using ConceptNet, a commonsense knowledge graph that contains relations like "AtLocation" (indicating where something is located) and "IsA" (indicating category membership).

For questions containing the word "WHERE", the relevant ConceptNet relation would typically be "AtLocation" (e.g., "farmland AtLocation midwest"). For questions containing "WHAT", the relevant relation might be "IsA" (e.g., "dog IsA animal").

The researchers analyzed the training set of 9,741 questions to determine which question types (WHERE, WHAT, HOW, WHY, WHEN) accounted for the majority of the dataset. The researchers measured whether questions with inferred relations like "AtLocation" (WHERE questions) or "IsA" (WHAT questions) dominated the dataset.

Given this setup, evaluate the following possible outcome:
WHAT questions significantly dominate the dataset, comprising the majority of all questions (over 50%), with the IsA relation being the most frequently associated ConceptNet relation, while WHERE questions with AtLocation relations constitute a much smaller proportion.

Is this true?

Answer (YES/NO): YES